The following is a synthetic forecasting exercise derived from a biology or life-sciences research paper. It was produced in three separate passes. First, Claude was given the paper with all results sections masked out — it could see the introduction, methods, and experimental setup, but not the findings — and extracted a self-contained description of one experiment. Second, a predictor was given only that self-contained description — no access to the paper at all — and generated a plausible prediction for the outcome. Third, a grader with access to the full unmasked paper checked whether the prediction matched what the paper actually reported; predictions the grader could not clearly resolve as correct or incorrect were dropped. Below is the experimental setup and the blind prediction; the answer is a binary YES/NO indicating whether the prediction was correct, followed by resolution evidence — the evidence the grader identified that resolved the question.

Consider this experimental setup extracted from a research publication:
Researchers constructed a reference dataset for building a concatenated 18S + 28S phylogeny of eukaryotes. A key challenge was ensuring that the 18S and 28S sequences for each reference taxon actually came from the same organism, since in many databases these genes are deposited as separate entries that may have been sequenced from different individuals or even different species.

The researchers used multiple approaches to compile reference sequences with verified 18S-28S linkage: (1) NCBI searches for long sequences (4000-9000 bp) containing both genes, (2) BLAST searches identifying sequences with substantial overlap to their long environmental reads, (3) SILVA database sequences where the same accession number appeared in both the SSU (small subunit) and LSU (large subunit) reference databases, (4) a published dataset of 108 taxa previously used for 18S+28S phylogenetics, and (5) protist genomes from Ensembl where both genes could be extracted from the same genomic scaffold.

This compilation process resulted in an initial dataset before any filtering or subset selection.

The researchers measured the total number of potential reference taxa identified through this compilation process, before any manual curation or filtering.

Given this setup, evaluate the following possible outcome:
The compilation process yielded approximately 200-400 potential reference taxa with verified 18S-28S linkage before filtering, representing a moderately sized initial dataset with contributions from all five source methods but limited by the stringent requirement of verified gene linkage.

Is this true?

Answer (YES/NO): NO